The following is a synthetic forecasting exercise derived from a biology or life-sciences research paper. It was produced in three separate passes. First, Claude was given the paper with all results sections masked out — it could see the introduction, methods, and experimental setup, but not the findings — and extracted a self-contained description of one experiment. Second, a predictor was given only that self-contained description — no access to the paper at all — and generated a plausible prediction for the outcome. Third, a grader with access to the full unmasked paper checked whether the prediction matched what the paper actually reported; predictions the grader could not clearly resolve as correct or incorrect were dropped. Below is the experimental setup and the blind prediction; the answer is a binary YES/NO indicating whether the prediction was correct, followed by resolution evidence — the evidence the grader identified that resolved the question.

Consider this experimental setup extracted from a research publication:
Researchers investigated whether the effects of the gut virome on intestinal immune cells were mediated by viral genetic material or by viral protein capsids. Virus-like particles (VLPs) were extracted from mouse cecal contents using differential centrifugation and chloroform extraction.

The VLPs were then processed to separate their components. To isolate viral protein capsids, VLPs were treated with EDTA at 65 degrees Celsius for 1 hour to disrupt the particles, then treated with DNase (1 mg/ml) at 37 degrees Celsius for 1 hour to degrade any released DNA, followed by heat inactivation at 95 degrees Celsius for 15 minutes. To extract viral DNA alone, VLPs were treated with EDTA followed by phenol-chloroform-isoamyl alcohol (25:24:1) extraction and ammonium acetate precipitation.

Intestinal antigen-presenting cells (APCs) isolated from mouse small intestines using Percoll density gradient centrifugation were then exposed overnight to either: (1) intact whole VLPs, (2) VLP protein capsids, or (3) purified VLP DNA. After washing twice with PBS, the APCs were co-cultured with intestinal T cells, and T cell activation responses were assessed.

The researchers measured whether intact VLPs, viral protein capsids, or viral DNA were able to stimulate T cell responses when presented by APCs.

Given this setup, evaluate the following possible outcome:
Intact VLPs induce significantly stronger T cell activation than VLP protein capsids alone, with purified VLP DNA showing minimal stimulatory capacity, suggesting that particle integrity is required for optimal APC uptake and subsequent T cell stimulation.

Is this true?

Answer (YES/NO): NO